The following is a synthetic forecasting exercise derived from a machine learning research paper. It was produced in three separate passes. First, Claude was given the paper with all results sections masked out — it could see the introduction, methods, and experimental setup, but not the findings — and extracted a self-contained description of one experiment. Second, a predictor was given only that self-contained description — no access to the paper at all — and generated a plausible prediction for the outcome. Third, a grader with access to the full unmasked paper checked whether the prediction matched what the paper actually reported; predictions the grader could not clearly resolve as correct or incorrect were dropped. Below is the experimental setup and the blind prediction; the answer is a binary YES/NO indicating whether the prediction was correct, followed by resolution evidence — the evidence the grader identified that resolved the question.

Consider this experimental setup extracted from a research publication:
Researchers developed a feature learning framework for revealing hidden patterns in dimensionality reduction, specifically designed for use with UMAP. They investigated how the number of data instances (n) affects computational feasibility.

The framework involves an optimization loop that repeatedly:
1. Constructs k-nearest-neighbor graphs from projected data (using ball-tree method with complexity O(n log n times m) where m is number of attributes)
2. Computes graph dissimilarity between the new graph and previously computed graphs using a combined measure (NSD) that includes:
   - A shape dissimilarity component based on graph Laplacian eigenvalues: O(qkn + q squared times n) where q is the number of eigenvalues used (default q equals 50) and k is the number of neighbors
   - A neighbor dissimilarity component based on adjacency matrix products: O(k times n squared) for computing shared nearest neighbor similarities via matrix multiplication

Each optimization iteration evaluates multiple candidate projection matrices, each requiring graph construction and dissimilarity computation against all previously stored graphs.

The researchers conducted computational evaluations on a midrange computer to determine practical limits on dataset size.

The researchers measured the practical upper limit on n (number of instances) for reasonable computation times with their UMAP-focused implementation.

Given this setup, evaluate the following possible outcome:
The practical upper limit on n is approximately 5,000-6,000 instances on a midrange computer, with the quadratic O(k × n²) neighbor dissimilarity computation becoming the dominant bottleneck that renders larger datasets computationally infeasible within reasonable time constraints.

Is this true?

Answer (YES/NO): NO